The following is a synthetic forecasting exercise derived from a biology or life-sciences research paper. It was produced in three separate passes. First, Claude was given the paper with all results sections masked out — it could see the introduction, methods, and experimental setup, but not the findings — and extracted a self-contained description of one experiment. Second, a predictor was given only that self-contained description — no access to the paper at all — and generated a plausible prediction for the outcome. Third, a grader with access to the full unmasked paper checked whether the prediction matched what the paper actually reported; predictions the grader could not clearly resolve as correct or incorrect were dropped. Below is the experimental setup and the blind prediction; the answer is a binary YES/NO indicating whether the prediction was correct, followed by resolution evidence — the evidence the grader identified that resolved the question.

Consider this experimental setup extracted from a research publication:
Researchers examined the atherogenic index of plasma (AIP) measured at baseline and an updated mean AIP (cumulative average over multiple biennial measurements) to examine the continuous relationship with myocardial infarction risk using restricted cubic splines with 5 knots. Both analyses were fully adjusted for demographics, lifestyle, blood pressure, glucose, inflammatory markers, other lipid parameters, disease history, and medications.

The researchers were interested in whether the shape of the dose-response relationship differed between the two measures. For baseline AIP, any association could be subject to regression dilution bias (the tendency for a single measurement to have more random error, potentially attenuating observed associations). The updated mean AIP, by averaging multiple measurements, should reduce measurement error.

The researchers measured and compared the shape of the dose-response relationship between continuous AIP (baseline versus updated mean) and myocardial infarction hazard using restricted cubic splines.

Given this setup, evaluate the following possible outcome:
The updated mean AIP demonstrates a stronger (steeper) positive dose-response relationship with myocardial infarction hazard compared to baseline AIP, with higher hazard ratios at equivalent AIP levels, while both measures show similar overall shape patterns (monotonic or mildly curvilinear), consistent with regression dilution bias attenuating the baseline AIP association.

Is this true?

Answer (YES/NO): NO